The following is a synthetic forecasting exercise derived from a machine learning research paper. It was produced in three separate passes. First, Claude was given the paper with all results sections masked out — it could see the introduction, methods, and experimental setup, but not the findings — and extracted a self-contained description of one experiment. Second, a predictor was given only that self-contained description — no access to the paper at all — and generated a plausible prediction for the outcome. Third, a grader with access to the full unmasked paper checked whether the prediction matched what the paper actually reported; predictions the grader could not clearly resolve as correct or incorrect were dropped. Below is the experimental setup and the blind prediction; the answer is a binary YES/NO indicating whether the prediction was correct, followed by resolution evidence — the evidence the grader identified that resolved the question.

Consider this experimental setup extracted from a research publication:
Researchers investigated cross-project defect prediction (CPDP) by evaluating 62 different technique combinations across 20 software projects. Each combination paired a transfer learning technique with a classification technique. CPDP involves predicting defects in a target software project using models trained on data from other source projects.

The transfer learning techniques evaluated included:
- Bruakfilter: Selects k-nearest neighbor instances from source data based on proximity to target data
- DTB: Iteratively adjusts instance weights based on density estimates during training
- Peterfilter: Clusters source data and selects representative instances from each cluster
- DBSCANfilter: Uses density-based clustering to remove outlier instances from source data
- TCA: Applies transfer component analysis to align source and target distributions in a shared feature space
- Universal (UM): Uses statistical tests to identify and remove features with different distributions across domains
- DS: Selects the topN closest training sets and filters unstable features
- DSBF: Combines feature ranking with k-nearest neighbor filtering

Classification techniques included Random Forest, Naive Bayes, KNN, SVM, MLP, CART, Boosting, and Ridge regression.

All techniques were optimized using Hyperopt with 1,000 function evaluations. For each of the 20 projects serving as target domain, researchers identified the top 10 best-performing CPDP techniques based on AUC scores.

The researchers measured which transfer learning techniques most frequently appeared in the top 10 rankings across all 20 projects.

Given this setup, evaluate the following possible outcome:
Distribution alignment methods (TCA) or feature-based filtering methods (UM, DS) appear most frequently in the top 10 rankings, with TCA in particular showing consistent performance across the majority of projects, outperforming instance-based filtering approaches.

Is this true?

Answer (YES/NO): NO